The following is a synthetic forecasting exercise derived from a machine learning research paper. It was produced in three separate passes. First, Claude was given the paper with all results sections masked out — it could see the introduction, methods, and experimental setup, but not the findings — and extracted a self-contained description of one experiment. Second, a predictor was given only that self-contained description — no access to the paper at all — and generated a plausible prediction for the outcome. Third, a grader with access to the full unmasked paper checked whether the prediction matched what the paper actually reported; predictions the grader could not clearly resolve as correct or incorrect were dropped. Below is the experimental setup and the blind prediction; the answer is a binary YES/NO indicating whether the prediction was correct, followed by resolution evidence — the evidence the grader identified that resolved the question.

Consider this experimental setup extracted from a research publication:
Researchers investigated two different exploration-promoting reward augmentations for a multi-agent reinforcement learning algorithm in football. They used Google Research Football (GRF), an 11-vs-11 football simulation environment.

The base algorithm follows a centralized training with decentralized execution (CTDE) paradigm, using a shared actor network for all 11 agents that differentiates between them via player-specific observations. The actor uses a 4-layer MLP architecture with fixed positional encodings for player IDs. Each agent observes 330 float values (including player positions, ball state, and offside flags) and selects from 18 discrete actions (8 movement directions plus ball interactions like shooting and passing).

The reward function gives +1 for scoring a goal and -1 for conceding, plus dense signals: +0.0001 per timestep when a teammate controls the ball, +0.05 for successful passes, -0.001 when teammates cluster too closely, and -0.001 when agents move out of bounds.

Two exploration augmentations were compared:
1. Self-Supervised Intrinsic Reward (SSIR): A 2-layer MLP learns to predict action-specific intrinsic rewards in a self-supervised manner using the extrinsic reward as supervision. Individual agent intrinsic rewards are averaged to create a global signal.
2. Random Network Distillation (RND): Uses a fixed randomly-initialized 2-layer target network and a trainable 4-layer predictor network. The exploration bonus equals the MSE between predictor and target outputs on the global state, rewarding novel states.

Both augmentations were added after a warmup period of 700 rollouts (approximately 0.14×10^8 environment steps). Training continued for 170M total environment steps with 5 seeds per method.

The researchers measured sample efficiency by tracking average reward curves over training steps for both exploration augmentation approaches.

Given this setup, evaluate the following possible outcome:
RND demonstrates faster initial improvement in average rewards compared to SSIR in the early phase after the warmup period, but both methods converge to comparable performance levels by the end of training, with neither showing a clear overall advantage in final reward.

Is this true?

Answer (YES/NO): NO